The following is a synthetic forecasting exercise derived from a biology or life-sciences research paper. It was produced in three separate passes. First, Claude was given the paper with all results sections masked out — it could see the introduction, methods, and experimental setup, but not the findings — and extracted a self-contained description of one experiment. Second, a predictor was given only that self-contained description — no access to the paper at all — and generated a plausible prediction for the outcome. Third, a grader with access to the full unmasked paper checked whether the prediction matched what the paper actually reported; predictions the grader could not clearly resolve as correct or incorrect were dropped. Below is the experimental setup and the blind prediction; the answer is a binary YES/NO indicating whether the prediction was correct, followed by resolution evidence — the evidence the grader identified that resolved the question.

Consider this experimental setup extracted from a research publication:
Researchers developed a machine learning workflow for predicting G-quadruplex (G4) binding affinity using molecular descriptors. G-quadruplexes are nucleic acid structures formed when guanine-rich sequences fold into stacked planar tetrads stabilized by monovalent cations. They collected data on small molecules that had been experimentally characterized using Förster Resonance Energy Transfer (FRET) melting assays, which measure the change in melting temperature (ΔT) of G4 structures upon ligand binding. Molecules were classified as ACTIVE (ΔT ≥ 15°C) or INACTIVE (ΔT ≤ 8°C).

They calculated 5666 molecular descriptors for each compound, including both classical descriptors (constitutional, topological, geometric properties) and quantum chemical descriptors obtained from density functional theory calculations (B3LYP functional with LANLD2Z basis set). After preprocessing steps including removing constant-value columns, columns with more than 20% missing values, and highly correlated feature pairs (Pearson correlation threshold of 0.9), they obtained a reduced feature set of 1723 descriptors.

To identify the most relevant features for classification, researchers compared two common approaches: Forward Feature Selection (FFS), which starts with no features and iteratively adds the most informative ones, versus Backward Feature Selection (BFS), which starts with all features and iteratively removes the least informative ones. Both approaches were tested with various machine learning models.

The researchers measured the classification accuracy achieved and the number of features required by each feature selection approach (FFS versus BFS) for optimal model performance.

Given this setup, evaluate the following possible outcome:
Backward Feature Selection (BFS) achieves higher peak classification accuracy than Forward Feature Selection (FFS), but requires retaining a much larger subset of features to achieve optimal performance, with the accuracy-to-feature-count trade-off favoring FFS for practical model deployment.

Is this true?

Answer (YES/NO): NO